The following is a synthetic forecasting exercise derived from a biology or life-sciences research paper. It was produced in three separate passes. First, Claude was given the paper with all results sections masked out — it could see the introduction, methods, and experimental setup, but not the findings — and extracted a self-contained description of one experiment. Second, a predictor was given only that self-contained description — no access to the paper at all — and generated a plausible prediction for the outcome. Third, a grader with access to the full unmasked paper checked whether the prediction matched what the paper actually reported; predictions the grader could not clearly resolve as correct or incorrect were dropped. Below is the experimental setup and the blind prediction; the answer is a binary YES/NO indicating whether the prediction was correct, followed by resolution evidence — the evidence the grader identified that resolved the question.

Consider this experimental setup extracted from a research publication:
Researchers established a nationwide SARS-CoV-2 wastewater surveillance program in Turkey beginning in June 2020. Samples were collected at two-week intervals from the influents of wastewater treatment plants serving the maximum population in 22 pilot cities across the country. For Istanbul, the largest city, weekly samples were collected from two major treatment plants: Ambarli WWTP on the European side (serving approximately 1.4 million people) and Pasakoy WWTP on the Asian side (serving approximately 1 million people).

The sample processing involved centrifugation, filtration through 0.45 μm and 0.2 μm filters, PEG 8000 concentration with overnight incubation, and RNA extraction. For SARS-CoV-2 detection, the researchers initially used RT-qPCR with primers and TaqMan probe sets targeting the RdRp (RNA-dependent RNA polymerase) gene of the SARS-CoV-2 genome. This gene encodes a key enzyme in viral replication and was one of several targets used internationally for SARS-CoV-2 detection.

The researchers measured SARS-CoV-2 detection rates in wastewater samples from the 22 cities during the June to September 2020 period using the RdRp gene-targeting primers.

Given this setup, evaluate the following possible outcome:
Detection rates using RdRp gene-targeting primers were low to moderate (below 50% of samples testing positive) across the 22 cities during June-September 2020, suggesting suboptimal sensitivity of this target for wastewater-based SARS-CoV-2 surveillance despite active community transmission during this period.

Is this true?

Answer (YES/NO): NO